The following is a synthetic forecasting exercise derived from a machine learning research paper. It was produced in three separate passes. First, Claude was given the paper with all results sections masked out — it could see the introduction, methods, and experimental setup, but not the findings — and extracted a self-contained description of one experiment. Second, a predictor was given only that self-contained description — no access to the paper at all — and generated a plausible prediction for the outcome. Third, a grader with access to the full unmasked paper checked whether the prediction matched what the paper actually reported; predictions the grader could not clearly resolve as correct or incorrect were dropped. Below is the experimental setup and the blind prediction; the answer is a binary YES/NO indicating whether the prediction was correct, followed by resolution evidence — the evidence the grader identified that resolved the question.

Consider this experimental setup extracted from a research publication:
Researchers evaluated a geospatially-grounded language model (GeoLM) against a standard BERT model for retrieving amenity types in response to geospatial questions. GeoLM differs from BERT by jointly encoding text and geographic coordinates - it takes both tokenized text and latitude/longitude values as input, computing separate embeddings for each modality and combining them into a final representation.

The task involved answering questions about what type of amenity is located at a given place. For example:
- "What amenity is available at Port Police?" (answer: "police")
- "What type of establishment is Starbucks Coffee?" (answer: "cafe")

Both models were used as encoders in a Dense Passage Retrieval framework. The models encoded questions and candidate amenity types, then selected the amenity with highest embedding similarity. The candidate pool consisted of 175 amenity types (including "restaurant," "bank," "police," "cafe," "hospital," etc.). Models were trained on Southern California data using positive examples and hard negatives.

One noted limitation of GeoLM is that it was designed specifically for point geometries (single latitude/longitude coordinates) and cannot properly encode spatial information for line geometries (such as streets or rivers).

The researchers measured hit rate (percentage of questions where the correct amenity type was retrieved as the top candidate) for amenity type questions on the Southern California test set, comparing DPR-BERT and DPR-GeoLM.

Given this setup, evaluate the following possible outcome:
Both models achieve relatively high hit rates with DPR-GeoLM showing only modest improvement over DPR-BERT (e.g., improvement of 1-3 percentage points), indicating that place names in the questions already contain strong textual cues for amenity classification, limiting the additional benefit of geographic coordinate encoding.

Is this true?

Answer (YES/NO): NO